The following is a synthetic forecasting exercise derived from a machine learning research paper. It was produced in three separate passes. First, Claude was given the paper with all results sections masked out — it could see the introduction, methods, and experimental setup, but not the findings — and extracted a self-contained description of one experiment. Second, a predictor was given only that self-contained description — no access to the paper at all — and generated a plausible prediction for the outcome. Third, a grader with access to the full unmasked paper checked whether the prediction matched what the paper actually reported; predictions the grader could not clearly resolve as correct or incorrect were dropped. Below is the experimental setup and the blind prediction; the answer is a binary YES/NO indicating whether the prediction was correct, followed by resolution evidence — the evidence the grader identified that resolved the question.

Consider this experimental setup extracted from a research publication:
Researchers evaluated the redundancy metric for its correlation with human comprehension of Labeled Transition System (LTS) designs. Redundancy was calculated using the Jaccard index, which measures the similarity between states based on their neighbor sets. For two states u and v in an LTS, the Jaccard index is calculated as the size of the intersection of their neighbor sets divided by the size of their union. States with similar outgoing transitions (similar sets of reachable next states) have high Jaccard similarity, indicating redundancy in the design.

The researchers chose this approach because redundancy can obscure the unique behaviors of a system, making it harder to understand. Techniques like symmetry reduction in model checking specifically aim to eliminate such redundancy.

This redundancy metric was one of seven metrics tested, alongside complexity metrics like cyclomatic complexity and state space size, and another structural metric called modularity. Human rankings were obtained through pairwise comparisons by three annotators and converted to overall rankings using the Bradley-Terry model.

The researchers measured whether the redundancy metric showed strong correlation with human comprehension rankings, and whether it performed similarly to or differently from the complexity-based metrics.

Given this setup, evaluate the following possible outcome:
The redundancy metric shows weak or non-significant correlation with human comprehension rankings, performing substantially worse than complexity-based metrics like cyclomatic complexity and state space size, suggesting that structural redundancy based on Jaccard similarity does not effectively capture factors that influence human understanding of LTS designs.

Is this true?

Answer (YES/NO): NO